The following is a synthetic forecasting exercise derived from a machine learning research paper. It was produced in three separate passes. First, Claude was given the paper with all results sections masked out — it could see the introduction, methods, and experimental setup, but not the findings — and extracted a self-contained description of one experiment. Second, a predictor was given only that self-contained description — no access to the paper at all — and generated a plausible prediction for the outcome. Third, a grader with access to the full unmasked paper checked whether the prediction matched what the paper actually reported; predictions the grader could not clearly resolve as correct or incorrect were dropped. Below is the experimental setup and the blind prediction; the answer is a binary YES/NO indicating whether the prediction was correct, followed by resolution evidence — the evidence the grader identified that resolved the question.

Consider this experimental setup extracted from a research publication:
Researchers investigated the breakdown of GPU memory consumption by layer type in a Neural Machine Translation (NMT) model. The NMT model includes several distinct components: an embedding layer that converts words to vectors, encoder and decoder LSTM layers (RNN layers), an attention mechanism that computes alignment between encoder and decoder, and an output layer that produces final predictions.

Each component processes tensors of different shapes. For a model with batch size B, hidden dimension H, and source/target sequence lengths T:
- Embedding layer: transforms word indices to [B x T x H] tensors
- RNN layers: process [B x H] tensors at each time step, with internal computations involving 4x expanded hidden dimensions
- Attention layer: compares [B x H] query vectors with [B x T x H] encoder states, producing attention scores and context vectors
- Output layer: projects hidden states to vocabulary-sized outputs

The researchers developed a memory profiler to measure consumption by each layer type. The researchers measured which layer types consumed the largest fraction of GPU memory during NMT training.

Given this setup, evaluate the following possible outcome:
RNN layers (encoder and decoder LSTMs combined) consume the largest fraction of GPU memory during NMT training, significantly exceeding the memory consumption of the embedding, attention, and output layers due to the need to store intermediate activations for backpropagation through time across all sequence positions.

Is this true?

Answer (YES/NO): NO